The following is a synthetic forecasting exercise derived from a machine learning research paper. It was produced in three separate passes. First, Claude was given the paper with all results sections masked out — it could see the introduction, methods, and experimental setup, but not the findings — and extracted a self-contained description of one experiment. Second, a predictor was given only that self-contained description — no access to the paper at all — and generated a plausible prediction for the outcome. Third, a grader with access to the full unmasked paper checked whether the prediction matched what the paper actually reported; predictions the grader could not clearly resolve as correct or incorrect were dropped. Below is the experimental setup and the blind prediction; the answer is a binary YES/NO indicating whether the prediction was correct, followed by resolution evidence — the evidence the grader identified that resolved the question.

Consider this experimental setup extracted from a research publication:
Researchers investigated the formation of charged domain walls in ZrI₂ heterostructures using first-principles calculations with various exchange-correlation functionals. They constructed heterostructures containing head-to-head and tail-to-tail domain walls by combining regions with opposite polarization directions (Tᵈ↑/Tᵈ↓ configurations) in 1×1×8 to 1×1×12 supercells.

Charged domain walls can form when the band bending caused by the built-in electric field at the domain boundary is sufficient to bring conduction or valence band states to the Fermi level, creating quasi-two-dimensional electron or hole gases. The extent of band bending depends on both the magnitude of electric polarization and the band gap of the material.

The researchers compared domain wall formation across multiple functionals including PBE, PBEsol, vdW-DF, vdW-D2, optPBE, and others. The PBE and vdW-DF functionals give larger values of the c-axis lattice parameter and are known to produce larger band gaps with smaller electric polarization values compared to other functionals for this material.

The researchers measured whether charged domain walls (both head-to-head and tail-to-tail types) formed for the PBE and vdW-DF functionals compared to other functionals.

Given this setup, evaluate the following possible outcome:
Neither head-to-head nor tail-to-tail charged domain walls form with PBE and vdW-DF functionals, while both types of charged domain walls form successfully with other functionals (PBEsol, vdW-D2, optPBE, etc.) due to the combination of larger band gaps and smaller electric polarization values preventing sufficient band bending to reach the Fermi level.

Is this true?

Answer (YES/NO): NO